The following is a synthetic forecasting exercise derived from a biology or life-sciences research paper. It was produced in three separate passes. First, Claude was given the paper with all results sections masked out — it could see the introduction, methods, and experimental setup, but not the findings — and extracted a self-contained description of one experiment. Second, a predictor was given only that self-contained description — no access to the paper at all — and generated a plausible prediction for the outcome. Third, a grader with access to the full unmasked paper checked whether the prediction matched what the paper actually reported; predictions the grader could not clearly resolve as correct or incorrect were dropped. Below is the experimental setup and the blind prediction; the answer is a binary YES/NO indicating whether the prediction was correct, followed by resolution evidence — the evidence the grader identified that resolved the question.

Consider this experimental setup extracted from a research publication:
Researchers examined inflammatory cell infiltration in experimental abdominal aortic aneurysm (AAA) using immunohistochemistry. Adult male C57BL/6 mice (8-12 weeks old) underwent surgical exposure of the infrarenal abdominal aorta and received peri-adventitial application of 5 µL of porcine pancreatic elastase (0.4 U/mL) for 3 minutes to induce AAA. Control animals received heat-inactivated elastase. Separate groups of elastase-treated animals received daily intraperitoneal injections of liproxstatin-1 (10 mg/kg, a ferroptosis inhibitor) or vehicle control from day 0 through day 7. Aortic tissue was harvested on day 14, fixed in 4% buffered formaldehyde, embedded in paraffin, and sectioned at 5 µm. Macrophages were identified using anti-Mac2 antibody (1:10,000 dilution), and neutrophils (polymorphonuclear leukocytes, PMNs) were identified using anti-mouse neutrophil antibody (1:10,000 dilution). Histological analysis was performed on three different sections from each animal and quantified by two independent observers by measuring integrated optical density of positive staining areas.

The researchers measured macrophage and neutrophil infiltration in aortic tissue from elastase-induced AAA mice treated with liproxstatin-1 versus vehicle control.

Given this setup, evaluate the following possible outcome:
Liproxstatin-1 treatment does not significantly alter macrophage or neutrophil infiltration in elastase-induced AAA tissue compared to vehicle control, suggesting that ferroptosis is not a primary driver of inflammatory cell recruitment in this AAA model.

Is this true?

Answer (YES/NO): NO